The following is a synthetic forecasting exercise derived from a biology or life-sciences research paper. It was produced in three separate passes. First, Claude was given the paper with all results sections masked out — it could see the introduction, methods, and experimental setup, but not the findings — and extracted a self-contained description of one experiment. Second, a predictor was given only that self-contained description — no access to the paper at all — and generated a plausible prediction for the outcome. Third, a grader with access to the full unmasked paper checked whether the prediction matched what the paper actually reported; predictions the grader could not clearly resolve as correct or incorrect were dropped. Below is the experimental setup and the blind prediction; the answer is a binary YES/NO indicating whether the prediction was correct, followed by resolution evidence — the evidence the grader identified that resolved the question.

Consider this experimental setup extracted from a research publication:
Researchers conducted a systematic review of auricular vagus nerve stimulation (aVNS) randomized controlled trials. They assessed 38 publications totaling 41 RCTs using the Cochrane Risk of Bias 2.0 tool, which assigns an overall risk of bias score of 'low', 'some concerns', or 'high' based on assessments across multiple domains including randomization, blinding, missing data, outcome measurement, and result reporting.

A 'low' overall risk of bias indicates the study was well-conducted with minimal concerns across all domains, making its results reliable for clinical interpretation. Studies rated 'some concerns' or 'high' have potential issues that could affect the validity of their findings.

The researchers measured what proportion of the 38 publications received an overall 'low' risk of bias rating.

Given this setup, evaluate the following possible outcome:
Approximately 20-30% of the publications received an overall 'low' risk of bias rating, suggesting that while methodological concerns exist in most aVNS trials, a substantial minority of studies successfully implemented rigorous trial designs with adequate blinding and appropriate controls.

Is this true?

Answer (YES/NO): NO